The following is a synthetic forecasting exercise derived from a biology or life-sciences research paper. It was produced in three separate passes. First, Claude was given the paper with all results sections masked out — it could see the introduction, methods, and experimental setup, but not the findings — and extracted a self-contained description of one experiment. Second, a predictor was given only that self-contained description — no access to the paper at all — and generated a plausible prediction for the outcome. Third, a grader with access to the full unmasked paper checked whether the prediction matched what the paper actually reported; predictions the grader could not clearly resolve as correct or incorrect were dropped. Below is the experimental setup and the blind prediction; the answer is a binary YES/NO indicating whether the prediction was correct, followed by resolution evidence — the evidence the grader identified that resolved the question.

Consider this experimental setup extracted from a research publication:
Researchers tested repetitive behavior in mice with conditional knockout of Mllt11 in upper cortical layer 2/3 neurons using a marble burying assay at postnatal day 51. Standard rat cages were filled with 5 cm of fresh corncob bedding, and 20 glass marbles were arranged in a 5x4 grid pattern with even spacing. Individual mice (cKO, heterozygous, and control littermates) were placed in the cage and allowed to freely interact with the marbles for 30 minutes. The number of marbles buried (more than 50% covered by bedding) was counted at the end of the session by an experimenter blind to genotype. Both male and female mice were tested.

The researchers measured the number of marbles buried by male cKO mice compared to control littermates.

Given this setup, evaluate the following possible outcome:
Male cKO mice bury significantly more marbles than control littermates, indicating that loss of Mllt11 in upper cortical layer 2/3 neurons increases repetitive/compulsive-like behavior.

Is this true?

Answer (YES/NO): NO